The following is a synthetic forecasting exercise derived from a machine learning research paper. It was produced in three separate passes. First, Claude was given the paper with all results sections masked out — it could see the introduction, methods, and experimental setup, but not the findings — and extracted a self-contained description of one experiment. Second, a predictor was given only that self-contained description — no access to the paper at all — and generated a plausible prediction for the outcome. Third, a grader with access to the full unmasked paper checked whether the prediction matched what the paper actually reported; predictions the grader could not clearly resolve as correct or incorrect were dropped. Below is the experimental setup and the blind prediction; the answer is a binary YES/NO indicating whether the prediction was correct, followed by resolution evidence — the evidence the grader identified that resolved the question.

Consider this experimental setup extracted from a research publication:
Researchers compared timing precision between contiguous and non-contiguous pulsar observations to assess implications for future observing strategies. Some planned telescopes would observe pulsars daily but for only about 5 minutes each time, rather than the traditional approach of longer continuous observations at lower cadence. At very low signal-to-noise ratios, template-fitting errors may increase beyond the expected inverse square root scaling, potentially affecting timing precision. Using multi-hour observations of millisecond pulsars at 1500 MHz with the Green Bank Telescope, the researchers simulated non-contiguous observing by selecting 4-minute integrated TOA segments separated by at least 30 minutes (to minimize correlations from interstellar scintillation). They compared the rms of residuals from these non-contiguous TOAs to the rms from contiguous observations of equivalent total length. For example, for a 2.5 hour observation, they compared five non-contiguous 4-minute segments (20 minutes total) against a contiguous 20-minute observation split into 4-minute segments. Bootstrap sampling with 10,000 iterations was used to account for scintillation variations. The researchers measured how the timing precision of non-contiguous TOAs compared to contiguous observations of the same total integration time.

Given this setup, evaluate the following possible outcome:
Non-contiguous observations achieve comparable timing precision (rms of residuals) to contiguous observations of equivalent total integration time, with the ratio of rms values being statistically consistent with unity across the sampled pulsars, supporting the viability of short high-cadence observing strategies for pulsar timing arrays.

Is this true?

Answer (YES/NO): YES